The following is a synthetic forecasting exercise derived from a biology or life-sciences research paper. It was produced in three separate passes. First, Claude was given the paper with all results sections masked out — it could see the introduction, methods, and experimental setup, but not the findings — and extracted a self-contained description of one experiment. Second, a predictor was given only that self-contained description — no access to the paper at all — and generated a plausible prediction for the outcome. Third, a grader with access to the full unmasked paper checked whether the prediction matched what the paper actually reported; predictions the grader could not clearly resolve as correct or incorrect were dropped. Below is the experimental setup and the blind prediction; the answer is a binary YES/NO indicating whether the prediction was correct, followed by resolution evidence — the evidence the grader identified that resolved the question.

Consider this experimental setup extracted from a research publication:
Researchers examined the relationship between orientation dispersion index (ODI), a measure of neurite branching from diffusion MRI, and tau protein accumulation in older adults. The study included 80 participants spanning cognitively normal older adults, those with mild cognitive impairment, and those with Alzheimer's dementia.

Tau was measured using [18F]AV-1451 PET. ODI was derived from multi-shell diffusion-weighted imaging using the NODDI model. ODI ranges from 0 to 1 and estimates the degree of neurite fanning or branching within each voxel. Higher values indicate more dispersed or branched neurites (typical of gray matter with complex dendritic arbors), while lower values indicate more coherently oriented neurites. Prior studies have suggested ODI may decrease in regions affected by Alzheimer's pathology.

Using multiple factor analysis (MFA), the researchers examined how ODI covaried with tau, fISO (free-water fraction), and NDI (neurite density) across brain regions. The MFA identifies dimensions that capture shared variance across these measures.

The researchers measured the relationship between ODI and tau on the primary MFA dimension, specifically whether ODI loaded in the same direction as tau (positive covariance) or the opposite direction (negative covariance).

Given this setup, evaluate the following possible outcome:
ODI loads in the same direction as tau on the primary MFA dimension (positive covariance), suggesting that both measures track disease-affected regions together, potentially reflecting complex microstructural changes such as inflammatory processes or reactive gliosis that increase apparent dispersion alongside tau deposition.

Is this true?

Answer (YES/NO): NO